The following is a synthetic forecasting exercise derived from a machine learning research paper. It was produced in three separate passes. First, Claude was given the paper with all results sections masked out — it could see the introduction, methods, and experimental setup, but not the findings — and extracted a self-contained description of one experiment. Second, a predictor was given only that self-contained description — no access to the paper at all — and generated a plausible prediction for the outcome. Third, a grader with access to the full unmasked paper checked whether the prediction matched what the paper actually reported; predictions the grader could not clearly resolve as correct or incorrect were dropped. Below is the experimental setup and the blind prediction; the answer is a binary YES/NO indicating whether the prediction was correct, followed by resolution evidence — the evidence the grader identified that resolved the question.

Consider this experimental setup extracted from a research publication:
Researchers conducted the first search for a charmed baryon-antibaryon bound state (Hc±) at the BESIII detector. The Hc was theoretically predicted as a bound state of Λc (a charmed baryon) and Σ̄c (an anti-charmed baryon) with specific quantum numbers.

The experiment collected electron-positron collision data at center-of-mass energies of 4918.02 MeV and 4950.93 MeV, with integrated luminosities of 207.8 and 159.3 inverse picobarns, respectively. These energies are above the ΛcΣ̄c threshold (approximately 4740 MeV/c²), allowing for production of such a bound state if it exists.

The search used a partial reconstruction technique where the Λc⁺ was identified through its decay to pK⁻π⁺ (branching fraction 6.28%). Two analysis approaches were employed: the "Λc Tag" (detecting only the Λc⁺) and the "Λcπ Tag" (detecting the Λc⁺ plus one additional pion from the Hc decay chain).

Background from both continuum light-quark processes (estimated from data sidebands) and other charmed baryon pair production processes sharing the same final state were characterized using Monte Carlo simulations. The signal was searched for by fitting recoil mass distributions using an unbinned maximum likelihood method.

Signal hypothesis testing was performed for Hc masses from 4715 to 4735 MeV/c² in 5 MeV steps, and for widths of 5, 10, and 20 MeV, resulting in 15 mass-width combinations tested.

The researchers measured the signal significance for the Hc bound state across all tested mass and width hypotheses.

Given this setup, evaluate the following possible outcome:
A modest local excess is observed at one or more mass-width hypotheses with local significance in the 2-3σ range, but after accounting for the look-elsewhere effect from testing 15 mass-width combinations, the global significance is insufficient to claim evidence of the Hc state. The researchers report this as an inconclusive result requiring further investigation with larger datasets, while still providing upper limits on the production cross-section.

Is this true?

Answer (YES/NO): NO